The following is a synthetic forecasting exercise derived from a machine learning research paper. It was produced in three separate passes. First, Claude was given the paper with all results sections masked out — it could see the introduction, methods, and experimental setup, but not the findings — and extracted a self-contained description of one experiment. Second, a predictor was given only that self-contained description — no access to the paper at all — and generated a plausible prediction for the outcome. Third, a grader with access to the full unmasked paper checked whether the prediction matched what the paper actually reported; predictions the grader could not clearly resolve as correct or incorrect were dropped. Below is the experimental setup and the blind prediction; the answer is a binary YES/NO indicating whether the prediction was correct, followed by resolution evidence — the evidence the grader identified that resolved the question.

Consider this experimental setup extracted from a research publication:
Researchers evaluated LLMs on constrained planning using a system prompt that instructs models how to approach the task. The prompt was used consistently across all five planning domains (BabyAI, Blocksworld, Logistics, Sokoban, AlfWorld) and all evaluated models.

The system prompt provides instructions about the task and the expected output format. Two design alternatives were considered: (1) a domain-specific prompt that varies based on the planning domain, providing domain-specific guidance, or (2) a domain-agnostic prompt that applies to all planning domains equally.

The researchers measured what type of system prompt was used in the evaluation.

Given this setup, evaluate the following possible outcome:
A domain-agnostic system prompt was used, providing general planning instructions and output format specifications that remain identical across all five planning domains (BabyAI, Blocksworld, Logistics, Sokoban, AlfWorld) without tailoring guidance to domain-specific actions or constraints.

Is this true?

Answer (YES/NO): YES